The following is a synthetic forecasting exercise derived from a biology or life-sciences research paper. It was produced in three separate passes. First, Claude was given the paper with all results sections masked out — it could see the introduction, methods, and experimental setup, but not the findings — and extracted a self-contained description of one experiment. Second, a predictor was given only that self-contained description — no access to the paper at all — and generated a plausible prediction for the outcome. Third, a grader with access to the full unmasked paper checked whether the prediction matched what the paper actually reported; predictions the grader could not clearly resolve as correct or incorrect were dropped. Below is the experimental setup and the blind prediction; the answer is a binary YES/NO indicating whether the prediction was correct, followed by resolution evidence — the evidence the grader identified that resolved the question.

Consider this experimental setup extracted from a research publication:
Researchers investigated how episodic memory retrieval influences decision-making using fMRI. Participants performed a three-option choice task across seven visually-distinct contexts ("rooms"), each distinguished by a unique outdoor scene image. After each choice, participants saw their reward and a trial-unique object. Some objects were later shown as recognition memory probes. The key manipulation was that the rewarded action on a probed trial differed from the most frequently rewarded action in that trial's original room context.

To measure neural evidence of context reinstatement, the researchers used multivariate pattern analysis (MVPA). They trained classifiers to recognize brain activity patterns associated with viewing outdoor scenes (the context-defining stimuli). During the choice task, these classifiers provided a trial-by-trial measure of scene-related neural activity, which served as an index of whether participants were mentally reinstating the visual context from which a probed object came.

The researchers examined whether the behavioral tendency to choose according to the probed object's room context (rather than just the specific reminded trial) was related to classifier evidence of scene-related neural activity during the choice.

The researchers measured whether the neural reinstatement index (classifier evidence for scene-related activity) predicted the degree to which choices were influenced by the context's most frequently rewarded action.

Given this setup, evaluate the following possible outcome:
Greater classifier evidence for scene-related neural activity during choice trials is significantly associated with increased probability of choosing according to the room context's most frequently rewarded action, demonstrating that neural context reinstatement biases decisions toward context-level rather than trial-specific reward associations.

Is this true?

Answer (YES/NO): YES